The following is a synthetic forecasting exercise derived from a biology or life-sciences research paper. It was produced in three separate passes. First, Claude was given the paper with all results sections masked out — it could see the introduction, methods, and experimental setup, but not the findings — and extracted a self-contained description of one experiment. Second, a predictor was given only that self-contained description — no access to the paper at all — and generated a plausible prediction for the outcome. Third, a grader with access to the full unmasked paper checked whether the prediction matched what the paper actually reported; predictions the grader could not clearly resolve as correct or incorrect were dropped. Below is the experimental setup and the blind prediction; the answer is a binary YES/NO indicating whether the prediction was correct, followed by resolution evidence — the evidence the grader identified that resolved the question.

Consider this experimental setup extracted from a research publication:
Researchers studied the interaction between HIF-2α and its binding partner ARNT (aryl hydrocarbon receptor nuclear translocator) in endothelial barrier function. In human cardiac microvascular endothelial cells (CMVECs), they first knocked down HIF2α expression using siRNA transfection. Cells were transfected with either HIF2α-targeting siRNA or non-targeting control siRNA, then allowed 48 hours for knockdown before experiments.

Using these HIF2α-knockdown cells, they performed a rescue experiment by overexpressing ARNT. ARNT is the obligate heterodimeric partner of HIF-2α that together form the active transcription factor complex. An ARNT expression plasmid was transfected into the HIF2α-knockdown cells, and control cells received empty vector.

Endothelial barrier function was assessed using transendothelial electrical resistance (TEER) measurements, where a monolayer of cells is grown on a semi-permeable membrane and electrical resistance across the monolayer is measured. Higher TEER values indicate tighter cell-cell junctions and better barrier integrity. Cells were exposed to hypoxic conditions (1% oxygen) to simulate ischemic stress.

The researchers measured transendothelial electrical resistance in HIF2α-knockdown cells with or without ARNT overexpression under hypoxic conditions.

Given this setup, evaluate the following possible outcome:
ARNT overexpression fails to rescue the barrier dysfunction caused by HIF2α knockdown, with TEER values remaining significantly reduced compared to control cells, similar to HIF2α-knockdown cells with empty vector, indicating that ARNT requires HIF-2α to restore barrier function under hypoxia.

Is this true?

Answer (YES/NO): NO